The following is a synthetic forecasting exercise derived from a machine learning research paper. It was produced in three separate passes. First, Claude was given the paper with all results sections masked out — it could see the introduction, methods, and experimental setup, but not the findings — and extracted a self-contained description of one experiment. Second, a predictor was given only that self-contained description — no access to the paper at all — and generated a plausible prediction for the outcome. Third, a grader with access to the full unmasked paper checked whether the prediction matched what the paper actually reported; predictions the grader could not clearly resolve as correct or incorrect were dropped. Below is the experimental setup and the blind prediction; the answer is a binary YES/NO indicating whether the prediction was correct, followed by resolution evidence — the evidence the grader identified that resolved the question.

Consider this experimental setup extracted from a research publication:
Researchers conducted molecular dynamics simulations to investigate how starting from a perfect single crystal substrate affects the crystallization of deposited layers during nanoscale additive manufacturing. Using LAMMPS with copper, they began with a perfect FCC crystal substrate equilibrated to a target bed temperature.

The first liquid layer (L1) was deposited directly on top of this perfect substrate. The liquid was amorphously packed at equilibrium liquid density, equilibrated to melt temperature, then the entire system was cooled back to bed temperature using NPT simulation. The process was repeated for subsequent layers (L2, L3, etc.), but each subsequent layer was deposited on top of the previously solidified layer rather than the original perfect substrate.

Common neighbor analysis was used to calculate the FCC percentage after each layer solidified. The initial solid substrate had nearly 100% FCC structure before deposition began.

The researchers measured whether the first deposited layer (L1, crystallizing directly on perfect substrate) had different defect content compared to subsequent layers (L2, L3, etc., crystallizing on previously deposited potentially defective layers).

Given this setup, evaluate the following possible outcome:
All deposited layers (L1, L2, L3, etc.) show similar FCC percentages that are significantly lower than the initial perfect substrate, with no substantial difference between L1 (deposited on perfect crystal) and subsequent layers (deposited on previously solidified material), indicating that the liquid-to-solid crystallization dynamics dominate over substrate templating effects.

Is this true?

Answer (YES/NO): NO